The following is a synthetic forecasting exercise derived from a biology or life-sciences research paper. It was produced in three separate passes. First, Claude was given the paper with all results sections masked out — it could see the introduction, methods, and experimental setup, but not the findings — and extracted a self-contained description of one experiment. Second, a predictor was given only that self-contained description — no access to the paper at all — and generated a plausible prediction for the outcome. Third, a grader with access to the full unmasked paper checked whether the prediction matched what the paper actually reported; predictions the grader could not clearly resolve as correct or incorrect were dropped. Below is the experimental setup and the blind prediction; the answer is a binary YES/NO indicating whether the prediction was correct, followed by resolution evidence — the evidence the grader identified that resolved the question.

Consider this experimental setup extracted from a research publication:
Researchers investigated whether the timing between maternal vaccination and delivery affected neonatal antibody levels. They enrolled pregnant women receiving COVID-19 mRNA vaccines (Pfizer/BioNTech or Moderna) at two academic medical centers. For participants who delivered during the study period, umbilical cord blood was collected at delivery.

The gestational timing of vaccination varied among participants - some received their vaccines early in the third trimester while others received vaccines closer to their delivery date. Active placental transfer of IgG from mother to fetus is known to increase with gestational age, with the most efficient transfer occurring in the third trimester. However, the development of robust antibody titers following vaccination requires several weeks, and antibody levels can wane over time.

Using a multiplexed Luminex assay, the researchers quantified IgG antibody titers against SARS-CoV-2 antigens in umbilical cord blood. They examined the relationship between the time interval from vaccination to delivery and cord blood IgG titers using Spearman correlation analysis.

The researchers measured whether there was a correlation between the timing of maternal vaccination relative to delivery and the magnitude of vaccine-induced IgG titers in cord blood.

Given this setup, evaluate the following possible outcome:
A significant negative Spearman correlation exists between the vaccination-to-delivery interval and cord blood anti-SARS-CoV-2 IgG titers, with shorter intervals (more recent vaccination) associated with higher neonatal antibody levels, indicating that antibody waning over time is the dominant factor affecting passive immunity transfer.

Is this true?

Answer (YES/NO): NO